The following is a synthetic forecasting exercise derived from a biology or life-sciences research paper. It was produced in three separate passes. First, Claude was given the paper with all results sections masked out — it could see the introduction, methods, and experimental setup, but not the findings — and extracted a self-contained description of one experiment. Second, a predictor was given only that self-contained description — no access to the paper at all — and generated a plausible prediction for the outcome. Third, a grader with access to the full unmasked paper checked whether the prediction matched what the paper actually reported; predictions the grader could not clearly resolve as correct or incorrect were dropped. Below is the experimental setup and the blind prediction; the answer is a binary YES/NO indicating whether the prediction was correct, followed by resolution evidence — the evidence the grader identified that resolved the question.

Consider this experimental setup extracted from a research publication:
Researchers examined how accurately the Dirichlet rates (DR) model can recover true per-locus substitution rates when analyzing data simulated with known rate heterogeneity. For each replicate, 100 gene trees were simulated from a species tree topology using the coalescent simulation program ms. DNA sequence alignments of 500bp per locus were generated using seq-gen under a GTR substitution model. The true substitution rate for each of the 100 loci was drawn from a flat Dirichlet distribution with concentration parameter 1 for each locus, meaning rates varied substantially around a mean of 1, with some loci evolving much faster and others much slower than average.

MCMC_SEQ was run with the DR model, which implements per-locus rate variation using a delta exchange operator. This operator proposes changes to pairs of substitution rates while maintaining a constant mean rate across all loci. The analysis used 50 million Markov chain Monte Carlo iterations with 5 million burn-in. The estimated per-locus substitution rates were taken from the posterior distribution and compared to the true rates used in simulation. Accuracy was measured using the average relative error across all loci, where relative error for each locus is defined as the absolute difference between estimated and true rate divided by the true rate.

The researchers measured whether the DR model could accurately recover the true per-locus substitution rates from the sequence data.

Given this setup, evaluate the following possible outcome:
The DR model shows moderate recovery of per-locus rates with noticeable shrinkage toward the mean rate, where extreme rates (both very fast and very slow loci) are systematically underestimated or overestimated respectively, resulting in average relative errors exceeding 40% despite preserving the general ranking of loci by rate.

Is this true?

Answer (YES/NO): NO